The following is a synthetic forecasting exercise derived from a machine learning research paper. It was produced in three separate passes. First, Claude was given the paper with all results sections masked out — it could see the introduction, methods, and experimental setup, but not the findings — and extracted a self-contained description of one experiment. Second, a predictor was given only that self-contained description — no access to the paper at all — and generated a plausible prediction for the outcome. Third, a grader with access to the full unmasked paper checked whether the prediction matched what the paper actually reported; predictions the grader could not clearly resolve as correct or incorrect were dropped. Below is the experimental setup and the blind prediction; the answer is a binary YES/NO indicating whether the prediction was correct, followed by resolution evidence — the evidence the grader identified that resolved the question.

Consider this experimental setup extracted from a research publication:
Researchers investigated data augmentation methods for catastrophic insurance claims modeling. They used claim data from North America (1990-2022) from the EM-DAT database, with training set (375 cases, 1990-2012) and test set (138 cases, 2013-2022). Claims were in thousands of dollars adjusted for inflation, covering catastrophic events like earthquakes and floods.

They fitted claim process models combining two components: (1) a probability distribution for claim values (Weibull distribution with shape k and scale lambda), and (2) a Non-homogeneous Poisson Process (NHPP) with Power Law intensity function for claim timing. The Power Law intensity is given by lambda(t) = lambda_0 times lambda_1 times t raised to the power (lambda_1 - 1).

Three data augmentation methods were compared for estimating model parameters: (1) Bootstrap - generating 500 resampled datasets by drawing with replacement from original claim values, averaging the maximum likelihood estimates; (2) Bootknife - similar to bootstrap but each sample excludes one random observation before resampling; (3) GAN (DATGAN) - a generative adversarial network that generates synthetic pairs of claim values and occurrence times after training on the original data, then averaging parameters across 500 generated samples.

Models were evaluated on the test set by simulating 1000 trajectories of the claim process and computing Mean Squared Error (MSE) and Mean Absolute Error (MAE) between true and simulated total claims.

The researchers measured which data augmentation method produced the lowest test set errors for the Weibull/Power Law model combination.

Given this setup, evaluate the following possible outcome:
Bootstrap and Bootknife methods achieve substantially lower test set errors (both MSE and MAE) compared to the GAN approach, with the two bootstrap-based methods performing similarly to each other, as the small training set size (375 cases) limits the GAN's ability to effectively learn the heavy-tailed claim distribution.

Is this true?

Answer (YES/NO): YES